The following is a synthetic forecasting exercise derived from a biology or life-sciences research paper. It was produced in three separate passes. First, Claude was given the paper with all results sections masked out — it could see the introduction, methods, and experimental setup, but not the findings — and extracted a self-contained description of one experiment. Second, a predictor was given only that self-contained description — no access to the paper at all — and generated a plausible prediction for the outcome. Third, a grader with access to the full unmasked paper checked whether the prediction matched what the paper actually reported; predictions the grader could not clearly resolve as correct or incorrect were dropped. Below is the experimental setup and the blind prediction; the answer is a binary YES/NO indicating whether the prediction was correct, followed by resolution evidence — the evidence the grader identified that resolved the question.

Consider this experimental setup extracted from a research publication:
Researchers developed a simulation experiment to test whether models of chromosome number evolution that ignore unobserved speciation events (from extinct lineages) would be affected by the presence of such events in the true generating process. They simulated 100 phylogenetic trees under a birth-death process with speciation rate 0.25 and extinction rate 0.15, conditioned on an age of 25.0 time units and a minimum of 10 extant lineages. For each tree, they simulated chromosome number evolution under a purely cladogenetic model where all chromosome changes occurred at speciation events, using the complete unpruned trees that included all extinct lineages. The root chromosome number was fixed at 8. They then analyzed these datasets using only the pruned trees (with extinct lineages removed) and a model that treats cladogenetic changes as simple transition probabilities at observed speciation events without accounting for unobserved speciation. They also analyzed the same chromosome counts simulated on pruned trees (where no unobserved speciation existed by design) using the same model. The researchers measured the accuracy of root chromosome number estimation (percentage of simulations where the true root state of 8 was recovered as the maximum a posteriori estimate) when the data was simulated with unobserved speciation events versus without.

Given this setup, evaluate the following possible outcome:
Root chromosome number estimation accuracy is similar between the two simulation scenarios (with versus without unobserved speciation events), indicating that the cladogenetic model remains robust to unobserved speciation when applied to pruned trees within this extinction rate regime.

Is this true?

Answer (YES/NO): NO